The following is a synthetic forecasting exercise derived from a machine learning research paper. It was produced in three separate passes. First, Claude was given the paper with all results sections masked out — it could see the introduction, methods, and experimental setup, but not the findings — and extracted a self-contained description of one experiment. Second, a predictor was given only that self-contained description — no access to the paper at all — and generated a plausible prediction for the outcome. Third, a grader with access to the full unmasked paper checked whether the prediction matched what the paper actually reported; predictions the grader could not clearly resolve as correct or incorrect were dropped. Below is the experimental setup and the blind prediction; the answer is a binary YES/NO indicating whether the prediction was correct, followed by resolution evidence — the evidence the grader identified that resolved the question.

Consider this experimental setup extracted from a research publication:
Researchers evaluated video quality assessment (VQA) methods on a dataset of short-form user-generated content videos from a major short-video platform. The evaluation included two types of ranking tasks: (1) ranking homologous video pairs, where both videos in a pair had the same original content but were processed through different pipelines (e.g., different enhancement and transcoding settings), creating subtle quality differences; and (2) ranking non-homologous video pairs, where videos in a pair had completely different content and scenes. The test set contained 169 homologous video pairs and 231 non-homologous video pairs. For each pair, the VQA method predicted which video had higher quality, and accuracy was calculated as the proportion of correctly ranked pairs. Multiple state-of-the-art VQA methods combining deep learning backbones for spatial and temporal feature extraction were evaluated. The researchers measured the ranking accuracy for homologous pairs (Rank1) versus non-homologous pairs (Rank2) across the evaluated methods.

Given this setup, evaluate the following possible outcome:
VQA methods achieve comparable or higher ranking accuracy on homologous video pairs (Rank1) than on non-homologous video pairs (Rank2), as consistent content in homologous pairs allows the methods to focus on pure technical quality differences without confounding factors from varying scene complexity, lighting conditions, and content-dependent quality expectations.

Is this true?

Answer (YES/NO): NO